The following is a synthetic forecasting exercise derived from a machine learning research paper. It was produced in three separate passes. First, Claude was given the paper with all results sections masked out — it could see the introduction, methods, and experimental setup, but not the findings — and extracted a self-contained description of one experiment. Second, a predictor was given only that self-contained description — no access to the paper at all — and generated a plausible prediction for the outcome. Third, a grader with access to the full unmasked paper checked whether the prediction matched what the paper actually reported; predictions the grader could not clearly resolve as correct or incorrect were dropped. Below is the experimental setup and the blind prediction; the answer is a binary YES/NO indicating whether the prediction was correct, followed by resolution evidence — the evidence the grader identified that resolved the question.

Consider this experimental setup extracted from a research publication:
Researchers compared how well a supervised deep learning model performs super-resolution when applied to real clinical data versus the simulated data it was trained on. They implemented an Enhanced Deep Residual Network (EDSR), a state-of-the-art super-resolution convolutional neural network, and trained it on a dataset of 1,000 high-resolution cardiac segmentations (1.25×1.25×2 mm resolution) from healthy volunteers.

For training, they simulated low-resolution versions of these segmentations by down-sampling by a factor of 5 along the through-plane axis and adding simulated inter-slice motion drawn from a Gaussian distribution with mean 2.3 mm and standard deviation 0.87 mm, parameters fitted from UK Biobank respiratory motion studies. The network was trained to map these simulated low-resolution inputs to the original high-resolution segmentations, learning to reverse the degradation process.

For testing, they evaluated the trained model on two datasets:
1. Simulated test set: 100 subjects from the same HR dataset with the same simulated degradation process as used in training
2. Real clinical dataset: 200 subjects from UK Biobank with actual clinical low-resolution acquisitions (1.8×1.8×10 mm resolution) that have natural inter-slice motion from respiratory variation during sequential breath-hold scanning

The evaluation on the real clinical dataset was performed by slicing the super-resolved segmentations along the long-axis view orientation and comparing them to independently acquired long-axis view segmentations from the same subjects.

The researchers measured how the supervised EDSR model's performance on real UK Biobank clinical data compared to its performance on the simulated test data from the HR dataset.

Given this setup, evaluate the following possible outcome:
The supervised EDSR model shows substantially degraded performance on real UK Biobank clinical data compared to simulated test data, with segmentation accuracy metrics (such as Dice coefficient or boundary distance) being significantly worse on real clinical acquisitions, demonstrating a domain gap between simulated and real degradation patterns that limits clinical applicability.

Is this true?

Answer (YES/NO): YES